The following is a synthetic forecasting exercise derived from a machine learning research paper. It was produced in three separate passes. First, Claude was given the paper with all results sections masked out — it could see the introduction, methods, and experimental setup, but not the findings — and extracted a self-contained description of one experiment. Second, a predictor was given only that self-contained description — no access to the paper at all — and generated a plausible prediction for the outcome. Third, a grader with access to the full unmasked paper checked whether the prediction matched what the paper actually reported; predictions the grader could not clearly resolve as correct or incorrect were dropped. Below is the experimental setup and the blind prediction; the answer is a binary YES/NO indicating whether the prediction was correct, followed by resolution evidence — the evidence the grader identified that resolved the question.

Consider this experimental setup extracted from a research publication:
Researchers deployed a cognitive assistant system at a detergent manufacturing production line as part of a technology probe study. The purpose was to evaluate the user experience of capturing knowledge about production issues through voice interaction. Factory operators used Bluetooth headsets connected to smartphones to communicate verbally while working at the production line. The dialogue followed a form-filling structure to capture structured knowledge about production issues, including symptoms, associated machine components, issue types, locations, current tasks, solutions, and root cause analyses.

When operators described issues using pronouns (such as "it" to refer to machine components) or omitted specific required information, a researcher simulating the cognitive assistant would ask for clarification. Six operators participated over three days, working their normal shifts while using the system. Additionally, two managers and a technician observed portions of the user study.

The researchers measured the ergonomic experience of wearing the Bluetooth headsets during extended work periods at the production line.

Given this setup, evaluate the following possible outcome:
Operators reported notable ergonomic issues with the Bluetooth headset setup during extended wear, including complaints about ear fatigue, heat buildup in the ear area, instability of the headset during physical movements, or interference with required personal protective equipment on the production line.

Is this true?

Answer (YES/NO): NO